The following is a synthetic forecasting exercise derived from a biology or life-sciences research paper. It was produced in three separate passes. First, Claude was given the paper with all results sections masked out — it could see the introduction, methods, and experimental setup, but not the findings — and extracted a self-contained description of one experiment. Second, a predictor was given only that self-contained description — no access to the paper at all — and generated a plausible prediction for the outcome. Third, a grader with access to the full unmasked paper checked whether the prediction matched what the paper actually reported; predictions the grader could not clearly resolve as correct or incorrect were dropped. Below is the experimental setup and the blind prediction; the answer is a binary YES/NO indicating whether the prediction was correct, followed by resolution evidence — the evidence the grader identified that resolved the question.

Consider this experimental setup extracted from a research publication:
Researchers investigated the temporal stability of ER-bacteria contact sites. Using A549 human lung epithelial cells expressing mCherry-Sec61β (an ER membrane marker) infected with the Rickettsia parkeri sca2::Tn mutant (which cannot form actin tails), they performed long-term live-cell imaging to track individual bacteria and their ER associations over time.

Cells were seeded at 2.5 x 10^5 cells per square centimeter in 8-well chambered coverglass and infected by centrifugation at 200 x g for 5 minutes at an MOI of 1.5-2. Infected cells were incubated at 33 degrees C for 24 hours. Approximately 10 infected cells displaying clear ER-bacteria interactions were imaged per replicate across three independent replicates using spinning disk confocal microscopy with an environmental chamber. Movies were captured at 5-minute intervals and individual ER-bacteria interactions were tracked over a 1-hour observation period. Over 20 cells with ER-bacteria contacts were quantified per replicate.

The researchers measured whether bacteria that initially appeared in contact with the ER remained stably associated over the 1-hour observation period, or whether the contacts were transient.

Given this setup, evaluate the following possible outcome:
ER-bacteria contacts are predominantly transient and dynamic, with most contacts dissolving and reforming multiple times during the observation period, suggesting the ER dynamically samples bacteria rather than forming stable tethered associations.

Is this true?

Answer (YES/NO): NO